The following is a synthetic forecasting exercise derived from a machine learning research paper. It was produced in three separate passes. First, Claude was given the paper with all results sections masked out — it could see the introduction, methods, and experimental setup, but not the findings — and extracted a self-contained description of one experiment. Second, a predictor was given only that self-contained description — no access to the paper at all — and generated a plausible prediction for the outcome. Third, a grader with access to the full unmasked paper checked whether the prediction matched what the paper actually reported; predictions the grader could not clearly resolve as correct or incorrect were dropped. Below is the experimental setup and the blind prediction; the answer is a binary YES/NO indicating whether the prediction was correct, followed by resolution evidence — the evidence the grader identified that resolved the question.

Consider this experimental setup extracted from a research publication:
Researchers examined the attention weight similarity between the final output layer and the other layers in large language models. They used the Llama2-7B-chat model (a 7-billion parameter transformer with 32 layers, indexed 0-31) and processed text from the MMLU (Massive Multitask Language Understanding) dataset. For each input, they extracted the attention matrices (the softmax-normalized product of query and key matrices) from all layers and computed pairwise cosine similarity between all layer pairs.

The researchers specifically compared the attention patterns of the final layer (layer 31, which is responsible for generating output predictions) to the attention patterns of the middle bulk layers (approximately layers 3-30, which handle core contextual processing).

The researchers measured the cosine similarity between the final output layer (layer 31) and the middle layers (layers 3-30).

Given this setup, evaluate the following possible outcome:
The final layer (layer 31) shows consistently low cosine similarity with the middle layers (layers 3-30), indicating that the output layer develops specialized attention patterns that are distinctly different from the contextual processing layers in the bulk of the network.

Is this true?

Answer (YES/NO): YES